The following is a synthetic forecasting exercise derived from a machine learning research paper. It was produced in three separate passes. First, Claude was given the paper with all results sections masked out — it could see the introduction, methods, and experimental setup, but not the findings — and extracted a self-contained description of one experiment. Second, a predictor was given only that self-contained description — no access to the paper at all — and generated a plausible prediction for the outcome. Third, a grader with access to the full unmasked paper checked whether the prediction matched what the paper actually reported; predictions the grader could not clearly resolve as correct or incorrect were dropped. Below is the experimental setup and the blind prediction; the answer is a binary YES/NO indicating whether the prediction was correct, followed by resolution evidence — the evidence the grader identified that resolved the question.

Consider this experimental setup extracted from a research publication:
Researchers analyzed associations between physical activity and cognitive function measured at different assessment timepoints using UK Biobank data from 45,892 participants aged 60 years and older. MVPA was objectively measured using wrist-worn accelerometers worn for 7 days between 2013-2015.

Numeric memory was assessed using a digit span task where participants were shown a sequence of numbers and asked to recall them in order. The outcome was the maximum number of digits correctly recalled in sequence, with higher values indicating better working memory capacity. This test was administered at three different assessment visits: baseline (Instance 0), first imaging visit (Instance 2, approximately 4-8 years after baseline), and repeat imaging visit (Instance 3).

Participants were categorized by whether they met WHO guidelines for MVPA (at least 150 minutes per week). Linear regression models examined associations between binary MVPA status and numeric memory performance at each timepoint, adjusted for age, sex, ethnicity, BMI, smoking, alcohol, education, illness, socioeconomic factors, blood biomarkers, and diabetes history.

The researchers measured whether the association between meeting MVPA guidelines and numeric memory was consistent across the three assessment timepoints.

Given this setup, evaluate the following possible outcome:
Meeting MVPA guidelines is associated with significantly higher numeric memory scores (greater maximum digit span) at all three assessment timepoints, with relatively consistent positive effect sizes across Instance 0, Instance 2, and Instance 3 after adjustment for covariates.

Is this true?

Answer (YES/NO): NO